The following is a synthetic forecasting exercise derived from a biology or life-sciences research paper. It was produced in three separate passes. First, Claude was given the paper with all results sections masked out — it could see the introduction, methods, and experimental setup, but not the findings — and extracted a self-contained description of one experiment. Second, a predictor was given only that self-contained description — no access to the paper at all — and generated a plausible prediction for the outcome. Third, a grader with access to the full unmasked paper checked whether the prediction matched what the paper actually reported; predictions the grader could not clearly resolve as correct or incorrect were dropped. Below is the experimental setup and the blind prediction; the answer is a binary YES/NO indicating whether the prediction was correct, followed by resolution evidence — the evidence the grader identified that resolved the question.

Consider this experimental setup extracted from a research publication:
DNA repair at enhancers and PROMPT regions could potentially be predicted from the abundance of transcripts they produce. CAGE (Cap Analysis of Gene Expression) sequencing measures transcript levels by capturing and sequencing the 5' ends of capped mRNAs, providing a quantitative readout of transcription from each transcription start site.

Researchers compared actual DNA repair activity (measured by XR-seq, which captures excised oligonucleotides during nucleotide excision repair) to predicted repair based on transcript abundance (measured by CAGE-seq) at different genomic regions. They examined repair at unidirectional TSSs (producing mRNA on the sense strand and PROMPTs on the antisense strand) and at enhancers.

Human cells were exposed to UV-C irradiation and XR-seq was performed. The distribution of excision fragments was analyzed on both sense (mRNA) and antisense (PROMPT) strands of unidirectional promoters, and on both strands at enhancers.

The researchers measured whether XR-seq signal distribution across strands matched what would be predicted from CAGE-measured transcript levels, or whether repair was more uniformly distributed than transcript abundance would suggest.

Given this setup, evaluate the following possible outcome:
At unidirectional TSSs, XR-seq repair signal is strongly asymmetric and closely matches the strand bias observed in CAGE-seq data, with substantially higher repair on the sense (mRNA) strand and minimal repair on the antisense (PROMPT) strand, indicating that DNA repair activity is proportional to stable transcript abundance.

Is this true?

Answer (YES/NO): NO